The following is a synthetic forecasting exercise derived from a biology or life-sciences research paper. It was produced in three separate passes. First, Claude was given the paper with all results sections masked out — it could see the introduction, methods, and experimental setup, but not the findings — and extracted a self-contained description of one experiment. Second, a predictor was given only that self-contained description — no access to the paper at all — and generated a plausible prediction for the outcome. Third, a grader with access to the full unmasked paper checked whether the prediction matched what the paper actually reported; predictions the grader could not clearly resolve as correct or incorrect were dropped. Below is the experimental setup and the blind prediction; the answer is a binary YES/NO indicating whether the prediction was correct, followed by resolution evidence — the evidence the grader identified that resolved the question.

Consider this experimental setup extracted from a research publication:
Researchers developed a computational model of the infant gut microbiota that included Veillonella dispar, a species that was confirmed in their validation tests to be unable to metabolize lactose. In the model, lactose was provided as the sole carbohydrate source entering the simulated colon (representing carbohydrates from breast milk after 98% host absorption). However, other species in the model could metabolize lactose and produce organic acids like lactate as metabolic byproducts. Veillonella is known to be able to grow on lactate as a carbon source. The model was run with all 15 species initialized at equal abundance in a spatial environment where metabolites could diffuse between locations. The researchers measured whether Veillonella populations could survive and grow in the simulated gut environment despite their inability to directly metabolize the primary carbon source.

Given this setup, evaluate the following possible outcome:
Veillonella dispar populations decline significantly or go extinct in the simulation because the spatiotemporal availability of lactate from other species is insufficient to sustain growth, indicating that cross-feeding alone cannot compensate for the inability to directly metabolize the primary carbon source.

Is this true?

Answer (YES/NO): YES